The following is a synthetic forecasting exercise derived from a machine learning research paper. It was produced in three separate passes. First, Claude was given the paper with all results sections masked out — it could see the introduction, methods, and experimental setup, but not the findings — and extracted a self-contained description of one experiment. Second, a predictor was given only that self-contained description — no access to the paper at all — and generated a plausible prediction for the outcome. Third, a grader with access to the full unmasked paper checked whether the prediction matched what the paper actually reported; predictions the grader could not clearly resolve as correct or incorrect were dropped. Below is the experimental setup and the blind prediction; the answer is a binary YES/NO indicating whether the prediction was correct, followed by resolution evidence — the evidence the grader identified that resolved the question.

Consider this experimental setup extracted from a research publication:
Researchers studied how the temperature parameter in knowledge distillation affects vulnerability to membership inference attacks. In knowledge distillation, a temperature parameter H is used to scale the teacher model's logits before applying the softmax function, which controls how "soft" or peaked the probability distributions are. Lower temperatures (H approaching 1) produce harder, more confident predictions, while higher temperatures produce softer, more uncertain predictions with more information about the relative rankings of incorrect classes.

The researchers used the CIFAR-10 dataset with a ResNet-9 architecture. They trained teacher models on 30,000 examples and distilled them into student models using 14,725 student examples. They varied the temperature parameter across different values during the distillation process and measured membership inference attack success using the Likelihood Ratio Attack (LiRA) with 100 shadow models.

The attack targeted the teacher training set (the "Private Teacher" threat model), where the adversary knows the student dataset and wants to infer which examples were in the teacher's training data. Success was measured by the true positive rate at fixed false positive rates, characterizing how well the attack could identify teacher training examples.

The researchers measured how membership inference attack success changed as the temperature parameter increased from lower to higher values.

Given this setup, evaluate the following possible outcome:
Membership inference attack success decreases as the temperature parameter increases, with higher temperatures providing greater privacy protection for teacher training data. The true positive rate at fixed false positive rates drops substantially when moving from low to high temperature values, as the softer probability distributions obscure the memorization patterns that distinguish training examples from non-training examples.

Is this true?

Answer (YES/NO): NO